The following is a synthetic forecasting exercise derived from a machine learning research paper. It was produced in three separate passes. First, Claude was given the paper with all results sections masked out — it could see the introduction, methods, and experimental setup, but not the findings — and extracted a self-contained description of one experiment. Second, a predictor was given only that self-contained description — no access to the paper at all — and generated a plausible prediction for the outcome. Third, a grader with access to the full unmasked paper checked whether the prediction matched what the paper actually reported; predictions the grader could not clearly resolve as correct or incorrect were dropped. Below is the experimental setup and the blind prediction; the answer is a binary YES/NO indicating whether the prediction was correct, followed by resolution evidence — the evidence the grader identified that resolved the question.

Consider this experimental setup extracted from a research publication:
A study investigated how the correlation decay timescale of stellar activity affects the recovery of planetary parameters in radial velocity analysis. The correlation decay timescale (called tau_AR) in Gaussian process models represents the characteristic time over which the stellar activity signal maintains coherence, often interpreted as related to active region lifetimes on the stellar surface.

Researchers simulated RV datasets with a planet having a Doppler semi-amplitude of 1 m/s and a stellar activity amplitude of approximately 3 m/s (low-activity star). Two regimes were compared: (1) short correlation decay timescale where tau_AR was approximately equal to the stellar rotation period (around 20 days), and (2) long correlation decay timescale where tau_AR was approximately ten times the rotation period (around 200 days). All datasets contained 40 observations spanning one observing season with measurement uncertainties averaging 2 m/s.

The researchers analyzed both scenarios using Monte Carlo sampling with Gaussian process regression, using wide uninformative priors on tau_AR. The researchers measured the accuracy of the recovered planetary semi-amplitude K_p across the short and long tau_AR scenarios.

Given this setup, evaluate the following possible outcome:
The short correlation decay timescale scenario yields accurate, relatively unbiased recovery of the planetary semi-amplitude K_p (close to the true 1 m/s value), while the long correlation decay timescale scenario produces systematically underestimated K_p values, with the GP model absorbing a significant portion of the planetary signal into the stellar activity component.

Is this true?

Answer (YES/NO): NO